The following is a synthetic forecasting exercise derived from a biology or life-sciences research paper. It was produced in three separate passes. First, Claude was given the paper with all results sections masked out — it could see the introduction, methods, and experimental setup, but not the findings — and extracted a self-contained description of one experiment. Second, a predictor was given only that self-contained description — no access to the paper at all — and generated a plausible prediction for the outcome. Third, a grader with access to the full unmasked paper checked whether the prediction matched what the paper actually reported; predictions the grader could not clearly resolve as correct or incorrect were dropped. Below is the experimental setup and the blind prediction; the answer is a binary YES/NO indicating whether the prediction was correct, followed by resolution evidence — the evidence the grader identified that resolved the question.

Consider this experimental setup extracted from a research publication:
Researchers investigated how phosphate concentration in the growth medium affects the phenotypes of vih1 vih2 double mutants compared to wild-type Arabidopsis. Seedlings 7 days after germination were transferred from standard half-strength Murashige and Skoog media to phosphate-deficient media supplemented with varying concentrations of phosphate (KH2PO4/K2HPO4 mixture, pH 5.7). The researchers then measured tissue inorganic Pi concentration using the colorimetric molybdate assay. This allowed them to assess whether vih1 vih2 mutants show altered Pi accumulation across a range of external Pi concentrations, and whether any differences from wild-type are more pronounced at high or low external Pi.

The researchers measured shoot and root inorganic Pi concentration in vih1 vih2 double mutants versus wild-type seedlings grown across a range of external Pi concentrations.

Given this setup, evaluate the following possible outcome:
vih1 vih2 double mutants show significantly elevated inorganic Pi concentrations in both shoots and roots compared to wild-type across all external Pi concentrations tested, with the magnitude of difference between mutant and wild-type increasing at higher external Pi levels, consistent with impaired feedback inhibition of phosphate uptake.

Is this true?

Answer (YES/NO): NO